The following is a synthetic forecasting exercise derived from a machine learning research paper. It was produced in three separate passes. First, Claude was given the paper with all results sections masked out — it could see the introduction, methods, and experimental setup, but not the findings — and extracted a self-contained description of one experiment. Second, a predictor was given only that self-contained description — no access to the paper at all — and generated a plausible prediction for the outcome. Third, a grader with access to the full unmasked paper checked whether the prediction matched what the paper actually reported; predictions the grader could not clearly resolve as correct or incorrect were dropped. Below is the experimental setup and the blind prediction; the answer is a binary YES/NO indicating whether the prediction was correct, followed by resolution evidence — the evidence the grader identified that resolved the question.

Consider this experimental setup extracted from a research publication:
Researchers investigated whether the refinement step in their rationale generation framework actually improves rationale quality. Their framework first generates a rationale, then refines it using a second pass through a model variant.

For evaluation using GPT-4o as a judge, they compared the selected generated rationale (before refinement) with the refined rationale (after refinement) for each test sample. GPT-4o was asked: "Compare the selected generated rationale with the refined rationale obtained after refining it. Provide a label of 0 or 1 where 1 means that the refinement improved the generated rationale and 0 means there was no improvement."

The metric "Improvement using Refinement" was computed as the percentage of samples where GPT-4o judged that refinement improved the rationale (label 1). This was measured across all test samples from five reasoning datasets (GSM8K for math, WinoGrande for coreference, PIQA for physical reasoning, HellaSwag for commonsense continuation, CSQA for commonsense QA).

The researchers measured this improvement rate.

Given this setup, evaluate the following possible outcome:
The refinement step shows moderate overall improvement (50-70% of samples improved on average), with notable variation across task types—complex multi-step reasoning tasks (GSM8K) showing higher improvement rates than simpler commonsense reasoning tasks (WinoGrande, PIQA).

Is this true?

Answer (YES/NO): YES